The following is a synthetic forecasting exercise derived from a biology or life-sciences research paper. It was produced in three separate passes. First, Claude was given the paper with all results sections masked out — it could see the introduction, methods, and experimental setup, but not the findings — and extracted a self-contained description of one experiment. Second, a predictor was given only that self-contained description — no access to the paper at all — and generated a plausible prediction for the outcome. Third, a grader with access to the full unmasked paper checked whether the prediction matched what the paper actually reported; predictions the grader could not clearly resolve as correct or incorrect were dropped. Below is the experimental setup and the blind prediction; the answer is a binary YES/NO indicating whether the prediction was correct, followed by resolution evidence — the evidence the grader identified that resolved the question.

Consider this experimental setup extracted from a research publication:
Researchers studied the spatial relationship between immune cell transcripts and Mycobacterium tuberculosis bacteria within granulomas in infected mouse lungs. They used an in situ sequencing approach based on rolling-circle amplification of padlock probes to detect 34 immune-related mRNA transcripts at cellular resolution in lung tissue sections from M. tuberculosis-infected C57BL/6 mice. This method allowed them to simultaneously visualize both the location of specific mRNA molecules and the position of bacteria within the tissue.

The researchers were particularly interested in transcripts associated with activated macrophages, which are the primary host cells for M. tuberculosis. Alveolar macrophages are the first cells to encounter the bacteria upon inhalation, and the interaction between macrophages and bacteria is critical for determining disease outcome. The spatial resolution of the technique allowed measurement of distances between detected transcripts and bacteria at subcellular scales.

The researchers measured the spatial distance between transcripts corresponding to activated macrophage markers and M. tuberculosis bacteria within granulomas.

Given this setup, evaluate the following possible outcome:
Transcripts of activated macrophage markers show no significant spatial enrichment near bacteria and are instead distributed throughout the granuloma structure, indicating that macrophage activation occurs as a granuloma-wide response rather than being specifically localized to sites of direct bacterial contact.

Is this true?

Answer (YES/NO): NO